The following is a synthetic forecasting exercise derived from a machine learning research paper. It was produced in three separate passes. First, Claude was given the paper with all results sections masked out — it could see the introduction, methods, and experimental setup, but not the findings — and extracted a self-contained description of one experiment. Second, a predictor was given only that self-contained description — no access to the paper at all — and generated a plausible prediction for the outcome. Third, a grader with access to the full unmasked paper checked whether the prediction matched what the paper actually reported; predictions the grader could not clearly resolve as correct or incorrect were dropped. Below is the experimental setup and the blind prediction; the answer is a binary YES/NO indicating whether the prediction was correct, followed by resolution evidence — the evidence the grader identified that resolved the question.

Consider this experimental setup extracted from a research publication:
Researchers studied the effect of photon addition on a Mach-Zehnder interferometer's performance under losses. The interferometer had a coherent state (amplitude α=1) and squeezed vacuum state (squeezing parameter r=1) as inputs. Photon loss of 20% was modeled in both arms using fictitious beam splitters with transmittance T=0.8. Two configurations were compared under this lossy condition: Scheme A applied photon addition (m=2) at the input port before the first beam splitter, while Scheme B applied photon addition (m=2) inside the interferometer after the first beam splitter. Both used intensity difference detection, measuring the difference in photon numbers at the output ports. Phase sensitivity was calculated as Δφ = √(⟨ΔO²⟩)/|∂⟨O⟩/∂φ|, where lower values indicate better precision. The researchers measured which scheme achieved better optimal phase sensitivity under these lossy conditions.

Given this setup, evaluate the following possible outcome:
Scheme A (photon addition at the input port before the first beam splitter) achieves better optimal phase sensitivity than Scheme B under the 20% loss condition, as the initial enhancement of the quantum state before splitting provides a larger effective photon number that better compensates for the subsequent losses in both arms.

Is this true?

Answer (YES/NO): NO